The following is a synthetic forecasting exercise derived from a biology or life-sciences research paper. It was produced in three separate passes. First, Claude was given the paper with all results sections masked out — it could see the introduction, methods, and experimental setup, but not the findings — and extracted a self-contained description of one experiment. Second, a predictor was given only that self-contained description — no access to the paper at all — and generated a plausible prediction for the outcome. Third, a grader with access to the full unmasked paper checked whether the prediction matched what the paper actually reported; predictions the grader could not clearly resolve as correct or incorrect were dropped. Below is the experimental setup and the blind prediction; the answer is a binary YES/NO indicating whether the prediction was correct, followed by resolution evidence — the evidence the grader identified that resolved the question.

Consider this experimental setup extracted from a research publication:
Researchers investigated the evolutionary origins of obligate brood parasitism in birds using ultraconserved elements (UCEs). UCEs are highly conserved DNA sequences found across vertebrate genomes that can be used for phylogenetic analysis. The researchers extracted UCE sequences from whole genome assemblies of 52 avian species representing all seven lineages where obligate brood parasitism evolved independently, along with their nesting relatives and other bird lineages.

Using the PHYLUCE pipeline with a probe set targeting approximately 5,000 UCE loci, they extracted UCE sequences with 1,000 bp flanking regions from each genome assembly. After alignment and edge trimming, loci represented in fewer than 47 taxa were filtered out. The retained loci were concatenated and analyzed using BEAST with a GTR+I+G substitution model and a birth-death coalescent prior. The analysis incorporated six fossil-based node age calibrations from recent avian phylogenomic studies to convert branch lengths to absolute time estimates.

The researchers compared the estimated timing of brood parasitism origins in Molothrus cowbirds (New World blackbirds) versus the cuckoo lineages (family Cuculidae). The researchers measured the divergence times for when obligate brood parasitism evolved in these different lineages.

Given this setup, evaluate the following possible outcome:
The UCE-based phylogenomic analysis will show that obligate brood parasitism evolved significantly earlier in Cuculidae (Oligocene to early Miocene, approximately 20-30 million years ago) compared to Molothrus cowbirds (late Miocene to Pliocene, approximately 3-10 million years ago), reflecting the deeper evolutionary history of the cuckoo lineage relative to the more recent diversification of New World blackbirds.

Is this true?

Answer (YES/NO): NO